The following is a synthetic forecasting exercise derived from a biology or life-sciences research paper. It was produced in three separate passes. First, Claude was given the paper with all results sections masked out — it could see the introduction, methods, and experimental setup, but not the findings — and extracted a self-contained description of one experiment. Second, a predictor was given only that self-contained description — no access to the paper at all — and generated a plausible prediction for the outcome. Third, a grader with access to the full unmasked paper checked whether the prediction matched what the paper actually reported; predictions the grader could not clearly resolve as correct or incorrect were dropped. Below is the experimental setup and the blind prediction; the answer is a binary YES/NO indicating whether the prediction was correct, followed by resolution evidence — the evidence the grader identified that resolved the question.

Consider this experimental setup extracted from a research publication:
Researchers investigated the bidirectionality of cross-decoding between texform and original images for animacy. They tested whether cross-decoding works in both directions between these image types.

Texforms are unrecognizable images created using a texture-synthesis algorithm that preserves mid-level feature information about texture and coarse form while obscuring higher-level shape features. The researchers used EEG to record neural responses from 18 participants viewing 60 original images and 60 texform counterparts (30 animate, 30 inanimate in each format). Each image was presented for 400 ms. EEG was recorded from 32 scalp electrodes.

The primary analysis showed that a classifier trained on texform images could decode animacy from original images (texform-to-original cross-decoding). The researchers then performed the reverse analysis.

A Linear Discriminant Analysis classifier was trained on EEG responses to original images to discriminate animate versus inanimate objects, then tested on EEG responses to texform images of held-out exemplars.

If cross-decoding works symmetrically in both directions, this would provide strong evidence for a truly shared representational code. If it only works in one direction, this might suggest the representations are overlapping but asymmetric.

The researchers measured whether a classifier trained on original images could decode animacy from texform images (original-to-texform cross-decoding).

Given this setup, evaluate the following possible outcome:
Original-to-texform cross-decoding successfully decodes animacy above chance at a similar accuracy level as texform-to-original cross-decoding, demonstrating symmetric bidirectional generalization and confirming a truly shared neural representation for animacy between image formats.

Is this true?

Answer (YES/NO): YES